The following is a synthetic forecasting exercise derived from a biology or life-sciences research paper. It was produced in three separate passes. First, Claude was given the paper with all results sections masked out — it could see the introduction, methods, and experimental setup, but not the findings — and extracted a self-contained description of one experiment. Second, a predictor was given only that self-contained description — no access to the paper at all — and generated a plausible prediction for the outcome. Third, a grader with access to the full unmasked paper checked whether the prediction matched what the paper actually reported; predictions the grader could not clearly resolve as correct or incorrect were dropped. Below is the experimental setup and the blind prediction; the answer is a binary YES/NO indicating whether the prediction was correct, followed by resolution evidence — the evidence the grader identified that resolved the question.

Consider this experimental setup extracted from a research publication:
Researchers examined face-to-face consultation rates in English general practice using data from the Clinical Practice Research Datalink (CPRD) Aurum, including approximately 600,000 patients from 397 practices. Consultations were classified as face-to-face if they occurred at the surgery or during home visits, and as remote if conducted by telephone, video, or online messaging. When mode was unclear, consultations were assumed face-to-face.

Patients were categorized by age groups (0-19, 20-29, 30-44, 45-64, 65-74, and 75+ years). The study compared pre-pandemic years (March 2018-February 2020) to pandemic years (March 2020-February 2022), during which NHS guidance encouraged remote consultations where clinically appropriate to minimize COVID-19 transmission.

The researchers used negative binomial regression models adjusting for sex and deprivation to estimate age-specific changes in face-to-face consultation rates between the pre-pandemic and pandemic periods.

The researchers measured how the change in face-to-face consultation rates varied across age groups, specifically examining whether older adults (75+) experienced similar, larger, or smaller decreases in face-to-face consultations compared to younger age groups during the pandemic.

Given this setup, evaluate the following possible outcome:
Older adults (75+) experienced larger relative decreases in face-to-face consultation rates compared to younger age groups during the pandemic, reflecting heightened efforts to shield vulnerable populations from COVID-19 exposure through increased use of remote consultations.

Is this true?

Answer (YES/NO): NO